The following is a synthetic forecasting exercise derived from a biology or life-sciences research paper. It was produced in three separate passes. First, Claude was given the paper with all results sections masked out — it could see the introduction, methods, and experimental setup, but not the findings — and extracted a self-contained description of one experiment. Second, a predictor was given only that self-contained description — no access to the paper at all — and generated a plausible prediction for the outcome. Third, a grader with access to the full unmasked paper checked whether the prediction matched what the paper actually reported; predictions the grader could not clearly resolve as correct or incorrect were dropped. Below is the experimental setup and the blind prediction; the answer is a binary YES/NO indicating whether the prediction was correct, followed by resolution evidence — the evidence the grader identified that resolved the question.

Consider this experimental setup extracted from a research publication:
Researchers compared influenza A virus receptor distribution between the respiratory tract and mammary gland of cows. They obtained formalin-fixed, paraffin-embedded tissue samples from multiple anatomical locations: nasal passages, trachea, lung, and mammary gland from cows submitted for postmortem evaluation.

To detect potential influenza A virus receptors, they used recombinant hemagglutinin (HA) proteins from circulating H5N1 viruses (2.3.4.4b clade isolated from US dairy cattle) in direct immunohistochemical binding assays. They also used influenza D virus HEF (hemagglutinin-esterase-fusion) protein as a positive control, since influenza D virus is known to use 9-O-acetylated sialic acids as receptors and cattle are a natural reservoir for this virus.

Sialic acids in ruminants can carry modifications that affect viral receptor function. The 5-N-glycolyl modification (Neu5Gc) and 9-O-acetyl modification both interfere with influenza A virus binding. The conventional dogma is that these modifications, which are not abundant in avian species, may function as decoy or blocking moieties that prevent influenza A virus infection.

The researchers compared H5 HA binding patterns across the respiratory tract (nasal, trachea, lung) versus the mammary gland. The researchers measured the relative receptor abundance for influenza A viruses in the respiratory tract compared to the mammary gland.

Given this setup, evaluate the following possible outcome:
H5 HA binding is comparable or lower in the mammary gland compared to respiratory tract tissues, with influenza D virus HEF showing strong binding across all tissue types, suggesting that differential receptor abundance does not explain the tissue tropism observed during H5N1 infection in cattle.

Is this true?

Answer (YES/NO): NO